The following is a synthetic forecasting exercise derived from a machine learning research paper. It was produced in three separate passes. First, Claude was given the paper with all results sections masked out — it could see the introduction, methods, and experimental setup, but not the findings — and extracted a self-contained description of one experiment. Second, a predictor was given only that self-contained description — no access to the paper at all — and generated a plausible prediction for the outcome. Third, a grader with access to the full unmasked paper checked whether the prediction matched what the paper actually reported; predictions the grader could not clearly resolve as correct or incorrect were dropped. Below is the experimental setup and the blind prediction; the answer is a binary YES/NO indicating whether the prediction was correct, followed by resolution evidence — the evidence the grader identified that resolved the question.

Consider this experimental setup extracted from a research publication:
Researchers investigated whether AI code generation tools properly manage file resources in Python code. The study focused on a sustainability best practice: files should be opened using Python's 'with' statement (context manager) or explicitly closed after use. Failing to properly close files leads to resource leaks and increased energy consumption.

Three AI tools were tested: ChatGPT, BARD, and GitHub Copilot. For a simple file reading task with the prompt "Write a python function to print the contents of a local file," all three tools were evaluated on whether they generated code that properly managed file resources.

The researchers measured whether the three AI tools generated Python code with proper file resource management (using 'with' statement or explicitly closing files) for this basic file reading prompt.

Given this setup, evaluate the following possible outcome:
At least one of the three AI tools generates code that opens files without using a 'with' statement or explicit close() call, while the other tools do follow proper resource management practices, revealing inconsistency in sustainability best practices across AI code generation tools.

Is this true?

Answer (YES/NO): NO